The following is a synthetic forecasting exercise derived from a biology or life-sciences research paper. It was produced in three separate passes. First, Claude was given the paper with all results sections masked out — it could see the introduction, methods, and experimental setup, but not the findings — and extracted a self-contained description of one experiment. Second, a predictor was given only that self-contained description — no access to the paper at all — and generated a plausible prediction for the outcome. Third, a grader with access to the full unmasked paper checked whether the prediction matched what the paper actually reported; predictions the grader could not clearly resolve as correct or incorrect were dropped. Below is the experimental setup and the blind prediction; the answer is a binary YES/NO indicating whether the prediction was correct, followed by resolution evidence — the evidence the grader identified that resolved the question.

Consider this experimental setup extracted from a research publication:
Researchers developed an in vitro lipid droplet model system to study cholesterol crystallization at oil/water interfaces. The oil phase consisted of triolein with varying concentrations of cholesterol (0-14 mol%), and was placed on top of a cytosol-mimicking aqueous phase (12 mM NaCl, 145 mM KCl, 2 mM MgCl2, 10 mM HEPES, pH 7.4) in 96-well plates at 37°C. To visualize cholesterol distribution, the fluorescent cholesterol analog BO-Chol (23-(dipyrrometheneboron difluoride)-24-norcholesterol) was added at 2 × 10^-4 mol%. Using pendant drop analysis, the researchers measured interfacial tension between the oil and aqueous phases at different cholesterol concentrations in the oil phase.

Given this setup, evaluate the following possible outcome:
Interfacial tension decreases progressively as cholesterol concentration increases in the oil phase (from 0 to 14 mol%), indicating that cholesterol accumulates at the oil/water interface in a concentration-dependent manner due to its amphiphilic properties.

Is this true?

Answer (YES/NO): YES